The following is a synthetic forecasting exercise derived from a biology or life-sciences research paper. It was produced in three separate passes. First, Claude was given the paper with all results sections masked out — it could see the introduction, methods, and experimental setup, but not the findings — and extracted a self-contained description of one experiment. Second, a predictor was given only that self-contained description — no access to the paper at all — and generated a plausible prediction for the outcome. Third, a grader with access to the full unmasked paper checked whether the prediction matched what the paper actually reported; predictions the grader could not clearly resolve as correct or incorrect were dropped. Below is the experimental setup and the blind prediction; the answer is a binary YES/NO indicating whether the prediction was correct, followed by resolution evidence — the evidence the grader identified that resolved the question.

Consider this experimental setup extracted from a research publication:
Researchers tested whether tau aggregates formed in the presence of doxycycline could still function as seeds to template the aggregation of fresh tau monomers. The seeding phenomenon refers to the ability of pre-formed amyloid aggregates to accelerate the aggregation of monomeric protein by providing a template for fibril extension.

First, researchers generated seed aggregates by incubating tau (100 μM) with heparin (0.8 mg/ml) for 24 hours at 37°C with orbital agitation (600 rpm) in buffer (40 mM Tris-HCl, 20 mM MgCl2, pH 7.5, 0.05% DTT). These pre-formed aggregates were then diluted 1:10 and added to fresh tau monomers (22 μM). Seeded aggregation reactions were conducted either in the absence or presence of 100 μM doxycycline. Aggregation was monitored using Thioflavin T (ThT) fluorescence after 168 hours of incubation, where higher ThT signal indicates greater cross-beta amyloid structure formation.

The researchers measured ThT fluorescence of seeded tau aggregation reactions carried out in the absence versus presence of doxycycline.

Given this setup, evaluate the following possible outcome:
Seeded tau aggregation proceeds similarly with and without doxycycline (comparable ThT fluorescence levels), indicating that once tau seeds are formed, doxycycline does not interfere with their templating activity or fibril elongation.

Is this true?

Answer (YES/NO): NO